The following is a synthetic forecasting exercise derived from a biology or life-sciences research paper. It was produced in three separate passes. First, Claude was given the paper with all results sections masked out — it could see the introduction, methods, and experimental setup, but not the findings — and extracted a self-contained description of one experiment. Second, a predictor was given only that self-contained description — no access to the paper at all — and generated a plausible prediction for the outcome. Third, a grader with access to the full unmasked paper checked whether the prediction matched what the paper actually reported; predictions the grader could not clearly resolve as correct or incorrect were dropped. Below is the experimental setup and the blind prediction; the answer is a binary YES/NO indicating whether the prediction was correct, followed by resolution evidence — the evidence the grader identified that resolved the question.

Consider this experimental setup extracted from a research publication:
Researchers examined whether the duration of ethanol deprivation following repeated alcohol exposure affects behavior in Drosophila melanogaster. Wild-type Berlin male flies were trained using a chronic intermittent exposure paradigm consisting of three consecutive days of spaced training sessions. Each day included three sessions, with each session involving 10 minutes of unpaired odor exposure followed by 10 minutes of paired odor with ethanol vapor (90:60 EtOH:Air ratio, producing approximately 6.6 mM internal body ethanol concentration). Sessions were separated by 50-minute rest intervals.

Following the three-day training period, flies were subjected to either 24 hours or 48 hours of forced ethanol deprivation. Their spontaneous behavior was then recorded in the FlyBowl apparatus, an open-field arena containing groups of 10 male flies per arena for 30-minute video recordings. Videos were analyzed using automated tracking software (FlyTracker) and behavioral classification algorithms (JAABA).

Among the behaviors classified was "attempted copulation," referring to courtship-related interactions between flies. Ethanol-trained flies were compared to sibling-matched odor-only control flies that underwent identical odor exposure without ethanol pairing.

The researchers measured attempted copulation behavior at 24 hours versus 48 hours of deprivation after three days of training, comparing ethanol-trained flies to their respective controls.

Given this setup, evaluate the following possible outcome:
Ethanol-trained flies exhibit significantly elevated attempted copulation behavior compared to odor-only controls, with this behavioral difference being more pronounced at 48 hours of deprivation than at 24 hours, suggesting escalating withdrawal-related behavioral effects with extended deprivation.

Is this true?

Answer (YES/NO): NO